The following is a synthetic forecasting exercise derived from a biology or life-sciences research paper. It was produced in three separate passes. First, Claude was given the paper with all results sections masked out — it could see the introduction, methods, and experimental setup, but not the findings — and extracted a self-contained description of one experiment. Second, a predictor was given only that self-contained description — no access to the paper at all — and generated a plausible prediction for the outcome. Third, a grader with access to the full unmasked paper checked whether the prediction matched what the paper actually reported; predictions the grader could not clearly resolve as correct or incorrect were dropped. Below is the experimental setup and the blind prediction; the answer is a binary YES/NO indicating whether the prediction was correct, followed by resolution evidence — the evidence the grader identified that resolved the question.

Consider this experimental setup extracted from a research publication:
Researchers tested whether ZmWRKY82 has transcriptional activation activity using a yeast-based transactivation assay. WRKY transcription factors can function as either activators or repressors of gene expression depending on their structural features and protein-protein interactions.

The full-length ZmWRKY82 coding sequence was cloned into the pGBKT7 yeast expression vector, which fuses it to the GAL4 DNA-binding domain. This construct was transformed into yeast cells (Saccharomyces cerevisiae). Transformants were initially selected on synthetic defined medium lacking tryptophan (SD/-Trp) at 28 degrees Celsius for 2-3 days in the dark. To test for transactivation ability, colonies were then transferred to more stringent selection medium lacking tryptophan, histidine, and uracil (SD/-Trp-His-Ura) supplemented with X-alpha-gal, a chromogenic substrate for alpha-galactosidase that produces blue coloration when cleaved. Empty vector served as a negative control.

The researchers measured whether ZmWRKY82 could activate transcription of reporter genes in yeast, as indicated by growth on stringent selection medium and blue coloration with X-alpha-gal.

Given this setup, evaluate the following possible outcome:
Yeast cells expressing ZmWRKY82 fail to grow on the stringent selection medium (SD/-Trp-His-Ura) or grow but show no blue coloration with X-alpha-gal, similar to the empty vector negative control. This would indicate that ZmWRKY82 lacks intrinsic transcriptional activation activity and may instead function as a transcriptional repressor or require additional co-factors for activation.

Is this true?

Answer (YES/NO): NO